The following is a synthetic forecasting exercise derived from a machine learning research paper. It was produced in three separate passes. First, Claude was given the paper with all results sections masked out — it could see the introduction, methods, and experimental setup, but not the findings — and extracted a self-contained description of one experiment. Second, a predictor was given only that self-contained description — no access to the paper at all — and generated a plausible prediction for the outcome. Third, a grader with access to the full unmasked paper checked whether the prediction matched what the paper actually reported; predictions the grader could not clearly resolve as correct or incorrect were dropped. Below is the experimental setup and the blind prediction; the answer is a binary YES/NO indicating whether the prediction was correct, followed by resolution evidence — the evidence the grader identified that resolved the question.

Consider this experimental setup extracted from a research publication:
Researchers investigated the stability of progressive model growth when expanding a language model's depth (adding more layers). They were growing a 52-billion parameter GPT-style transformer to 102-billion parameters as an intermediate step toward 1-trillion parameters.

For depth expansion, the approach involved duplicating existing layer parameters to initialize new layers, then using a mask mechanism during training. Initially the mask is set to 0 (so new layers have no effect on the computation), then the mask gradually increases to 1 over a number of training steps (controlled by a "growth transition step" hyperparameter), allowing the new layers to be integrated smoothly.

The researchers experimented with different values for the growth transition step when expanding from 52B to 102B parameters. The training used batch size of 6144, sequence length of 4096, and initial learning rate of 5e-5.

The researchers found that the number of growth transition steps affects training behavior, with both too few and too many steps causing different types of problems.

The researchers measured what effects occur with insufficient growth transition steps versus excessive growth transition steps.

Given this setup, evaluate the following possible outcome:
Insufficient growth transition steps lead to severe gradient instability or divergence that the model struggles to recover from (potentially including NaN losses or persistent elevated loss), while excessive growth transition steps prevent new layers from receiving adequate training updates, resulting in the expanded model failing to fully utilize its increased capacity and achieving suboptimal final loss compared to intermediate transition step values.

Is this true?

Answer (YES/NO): NO